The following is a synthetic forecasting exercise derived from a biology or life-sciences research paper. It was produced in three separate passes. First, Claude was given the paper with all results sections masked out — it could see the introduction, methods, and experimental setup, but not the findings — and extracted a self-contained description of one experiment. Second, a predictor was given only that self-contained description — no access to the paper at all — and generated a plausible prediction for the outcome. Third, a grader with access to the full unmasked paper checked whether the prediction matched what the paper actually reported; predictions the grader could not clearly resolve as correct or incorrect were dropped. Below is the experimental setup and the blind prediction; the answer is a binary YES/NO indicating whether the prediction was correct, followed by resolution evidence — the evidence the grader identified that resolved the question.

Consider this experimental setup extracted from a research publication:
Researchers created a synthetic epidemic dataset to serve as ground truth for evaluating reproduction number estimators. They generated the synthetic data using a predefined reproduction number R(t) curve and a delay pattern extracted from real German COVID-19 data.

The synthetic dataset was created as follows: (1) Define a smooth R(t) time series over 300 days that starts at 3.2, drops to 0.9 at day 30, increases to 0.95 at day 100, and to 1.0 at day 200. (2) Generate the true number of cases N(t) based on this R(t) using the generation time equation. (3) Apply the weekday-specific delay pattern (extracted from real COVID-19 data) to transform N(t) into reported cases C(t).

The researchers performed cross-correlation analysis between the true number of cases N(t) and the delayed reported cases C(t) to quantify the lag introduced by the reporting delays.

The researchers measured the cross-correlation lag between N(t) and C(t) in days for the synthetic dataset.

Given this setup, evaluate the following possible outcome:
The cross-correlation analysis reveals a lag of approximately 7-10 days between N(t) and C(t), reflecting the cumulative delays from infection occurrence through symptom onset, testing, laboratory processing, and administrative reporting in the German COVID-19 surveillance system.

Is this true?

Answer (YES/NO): YES